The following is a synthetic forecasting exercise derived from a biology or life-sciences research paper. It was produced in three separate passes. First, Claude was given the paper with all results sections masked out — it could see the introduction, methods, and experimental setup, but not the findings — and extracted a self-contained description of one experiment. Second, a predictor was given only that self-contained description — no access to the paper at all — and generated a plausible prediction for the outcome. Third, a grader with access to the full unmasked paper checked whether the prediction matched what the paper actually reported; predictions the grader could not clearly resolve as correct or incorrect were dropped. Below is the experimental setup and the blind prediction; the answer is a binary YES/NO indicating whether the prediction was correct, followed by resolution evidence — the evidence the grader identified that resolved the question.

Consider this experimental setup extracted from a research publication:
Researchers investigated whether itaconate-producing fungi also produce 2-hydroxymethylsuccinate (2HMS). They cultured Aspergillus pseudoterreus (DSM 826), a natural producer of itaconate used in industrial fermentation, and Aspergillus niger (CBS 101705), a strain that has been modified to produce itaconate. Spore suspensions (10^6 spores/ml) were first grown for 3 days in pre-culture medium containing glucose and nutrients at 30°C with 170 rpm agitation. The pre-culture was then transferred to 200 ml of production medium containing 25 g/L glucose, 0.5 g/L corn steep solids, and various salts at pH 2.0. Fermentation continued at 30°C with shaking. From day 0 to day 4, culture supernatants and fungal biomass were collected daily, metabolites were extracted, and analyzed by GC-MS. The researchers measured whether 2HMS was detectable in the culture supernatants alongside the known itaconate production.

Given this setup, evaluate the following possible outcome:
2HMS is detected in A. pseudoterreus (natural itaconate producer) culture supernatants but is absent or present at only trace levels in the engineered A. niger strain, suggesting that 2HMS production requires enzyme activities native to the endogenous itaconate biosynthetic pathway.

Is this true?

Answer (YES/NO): NO